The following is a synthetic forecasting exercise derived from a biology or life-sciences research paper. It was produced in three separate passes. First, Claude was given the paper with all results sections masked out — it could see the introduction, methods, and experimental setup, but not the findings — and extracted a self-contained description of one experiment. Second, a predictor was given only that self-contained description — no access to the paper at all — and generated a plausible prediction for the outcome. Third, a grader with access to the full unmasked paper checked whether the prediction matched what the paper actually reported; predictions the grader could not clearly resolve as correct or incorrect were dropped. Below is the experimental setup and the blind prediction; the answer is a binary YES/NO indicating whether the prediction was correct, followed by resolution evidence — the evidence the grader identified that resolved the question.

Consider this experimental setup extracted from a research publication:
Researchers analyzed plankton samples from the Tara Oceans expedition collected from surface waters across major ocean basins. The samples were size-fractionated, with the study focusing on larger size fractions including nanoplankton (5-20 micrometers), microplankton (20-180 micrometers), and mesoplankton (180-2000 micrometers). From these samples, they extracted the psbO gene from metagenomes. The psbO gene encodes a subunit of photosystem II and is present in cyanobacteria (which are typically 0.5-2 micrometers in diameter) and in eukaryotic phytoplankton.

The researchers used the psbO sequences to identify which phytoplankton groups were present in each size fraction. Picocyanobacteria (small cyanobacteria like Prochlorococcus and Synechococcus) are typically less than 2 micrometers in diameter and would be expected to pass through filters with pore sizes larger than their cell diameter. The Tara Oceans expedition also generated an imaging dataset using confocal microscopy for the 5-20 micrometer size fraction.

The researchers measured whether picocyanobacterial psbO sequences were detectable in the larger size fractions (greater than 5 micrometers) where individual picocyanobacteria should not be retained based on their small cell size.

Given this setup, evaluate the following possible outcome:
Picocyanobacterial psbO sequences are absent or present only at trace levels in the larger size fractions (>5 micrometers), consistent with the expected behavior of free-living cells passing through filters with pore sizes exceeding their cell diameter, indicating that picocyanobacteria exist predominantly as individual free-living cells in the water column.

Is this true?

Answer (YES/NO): NO